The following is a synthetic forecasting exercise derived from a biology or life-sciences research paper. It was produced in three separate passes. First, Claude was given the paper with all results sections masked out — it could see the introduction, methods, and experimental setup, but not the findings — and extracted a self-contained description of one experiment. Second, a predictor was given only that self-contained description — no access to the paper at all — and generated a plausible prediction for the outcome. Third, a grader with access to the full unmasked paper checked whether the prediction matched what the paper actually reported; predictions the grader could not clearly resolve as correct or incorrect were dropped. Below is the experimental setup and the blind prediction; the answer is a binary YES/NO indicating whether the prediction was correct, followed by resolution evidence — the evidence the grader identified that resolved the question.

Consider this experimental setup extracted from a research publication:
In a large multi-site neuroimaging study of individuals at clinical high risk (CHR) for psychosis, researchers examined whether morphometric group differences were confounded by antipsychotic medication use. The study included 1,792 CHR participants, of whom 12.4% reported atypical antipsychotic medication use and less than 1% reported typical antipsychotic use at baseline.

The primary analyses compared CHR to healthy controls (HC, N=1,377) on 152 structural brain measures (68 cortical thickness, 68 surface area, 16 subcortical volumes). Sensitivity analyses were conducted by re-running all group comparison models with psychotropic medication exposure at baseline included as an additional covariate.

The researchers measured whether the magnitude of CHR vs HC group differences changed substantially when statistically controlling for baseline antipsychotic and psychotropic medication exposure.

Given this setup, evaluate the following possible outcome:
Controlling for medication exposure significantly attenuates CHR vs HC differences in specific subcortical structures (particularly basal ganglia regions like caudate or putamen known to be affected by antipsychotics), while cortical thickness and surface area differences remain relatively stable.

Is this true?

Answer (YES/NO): NO